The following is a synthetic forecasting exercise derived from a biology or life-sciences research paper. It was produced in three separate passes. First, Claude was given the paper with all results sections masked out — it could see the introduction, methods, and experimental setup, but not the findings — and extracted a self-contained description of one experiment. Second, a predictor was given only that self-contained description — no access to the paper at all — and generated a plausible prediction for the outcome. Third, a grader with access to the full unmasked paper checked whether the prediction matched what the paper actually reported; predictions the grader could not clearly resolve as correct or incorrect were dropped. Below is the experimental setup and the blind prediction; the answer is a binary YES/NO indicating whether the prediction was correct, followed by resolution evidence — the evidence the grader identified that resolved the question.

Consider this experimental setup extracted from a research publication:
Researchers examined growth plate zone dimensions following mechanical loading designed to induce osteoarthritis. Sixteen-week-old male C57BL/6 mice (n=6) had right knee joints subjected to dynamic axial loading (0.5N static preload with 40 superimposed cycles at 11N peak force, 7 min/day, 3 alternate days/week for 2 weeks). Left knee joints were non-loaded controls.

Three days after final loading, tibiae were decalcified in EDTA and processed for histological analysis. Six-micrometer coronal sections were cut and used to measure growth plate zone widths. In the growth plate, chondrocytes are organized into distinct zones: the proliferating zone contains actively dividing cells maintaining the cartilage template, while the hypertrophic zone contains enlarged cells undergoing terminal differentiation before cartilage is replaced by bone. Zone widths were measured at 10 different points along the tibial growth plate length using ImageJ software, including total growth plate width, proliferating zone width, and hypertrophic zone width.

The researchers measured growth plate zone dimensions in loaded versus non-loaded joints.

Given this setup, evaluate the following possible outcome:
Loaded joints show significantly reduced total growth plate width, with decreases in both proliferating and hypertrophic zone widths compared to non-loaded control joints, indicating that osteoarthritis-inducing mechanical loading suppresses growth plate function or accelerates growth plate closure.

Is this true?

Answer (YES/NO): NO